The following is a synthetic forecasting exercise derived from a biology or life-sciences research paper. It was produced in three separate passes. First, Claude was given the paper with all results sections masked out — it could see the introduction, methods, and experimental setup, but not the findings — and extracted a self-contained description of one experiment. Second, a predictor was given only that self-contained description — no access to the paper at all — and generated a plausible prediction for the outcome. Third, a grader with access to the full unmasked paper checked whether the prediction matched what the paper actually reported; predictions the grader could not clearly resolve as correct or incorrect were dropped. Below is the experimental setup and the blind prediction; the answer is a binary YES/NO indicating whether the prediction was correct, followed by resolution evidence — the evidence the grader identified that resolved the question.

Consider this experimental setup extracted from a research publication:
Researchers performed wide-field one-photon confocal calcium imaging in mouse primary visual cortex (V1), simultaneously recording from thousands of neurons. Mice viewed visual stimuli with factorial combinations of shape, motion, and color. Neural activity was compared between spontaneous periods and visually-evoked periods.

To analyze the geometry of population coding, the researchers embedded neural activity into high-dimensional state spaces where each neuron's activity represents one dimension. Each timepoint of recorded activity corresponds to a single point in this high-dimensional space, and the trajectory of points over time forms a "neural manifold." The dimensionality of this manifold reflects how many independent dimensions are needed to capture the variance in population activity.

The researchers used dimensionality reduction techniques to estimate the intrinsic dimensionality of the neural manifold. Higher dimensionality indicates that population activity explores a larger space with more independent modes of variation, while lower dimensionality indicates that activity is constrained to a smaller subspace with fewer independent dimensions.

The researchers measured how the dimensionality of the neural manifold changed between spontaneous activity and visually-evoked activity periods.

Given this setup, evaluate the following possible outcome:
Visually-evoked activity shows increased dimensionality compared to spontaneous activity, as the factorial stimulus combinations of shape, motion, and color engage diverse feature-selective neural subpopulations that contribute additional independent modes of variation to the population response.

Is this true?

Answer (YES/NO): NO